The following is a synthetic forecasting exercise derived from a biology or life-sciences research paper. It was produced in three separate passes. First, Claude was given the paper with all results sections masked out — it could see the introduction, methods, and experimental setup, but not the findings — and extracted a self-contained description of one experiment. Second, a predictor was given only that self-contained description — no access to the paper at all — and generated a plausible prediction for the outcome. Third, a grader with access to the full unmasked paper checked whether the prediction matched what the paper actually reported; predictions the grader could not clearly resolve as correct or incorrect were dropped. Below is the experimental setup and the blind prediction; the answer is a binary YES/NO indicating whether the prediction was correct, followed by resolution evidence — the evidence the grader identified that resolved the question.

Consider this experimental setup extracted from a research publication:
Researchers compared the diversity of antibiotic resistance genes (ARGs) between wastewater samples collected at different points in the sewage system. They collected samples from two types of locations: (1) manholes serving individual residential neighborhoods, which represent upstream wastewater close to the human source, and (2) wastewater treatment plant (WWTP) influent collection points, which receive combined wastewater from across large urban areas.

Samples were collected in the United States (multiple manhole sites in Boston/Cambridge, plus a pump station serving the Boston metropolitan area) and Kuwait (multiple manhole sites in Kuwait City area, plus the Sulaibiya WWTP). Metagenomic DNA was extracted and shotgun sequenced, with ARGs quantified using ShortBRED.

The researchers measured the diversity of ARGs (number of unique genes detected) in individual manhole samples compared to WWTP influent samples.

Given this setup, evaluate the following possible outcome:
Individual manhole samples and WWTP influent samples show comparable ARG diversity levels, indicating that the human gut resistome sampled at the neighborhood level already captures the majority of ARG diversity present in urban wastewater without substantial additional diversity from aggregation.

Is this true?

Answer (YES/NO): NO